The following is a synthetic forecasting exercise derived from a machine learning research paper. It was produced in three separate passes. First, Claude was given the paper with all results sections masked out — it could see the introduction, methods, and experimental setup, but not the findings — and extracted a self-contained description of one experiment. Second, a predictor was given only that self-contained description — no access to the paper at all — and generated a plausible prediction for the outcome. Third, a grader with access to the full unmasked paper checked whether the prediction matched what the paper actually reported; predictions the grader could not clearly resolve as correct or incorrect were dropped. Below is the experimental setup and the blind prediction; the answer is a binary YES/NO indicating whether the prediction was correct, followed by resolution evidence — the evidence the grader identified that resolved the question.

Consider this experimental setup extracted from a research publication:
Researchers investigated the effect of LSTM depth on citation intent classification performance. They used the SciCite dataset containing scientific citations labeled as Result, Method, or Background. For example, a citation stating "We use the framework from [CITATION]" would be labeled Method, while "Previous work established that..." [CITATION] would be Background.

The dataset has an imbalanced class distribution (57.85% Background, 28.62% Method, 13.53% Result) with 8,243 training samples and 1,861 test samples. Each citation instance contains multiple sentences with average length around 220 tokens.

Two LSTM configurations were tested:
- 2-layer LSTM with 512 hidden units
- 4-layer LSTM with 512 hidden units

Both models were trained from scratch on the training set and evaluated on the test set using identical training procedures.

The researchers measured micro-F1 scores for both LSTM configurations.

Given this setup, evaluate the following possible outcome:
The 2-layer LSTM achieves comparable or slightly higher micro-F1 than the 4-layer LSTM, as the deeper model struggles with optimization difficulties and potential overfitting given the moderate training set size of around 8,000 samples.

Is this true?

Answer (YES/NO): NO